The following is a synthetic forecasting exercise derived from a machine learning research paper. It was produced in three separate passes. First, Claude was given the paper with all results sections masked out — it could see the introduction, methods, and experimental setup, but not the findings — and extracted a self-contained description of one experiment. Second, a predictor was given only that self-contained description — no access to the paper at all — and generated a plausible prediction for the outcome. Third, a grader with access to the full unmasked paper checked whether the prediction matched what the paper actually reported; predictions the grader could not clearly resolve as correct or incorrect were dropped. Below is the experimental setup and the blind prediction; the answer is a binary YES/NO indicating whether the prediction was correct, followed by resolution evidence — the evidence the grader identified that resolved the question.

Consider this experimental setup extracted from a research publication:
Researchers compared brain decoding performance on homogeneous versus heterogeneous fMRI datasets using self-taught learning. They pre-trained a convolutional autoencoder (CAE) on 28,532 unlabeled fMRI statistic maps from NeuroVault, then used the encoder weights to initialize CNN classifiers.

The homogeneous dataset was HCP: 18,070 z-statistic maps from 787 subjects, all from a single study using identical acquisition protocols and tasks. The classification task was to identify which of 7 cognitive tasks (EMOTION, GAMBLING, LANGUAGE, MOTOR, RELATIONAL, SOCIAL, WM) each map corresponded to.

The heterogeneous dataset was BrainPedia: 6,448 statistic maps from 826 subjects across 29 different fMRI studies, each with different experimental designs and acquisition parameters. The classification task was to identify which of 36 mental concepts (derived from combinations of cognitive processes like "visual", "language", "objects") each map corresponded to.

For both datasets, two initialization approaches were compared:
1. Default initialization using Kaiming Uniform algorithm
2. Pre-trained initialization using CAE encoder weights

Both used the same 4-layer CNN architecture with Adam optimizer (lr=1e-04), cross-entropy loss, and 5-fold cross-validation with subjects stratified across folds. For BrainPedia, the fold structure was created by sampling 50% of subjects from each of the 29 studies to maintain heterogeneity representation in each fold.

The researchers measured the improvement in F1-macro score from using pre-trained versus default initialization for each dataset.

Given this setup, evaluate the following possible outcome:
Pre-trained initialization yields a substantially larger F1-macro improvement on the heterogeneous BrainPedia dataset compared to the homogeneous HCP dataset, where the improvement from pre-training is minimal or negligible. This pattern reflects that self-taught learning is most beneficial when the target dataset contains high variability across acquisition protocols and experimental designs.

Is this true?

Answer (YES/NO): NO